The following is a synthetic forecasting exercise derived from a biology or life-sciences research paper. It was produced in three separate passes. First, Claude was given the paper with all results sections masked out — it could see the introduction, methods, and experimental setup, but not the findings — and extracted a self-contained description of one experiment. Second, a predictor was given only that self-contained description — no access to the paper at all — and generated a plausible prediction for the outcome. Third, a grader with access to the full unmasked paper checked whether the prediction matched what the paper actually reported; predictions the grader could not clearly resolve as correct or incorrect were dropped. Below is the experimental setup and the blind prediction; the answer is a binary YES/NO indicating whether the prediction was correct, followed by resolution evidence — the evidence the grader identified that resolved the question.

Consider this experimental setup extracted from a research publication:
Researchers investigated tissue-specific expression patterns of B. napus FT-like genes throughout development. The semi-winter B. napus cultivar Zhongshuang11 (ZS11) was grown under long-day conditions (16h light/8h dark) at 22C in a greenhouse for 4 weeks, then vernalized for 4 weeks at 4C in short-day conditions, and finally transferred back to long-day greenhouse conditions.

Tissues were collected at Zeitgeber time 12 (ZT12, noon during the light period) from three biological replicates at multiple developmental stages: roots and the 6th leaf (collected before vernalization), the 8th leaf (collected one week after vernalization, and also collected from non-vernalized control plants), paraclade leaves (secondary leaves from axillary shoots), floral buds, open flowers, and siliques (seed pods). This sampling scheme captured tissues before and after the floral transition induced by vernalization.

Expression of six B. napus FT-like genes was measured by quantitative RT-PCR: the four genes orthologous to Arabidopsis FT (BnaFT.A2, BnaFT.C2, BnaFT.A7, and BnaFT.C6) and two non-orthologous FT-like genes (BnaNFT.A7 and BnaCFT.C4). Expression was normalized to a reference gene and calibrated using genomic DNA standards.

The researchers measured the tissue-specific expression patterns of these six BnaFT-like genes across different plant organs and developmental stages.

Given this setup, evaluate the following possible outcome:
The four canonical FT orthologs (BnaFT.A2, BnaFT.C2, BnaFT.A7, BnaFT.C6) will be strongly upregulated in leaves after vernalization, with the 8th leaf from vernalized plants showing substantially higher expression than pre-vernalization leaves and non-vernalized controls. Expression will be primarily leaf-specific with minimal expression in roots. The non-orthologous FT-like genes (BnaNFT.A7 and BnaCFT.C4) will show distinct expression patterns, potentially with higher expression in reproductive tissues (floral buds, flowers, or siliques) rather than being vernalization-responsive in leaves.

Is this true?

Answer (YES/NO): NO